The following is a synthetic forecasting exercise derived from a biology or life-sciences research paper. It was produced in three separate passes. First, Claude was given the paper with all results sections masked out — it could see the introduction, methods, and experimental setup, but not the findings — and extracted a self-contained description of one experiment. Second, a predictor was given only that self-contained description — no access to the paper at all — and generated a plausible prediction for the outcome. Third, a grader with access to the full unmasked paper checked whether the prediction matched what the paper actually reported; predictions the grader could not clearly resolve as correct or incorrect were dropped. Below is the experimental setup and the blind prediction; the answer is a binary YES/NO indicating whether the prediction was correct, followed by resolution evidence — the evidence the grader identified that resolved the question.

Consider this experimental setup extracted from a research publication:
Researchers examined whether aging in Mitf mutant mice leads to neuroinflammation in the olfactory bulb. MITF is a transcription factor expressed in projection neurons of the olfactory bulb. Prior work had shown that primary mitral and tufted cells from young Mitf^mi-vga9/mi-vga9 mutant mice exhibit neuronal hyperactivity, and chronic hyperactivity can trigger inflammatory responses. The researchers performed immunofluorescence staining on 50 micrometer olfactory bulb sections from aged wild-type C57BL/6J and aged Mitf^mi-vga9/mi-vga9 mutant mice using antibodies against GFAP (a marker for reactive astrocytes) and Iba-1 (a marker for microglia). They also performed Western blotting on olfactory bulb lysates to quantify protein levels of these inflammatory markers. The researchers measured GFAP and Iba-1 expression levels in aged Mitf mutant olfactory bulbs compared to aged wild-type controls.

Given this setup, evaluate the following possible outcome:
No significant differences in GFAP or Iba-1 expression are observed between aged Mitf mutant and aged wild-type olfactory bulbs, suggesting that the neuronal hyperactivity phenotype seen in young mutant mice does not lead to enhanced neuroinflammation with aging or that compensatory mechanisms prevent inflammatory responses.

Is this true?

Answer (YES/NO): YES